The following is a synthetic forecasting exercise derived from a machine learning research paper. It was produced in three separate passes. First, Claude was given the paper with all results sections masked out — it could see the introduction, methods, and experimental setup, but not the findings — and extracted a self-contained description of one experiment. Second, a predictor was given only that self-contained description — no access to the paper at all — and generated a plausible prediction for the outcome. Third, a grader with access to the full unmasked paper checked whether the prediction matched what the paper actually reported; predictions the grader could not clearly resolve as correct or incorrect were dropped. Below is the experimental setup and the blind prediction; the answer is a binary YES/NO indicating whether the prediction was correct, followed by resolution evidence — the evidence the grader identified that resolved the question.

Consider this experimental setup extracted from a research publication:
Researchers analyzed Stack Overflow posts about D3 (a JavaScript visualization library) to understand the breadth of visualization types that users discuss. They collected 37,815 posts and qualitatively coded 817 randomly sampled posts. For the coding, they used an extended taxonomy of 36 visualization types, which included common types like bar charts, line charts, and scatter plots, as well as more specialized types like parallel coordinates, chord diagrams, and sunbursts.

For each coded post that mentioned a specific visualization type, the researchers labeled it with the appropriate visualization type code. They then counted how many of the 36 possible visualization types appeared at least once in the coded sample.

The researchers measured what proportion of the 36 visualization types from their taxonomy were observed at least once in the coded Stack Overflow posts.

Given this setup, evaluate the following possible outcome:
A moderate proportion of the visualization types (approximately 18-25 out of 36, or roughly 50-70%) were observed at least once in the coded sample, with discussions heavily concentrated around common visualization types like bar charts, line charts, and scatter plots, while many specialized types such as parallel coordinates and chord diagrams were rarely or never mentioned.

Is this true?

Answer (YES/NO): NO